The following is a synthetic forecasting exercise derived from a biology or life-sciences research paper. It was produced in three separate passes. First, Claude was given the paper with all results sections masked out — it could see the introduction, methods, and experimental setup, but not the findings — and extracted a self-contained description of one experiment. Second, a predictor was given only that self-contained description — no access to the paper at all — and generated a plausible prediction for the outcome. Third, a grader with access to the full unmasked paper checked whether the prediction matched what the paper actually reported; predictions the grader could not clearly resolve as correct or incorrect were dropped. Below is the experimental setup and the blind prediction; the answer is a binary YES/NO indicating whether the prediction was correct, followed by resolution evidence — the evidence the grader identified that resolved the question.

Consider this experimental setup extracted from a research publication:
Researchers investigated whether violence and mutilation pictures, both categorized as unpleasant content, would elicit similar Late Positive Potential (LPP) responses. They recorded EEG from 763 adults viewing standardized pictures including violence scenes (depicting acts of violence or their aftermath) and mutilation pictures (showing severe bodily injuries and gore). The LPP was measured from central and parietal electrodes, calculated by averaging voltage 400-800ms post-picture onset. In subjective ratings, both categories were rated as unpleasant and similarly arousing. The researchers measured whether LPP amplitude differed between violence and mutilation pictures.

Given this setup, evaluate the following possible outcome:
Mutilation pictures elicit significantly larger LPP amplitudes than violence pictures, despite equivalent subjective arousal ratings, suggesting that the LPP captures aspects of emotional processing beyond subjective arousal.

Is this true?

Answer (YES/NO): YES